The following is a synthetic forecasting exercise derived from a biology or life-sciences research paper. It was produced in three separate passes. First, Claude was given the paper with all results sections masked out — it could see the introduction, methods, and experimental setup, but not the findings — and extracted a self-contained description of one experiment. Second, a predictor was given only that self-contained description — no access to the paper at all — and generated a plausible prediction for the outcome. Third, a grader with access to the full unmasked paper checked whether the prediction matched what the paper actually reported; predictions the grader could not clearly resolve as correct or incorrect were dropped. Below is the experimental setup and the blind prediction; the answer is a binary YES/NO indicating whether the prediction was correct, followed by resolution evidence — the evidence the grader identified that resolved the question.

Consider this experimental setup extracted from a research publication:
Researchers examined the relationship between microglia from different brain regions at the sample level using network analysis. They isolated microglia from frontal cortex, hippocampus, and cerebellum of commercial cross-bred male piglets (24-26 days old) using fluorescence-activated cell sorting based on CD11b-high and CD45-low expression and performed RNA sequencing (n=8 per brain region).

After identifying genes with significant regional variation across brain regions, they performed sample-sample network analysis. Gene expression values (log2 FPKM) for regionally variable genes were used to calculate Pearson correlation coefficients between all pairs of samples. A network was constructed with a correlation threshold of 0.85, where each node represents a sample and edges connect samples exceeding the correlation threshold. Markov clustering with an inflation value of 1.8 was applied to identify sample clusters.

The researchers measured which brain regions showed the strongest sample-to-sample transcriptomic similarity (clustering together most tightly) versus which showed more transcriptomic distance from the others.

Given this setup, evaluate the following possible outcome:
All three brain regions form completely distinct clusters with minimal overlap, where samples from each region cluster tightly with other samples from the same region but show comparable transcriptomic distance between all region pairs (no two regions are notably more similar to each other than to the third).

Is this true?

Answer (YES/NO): NO